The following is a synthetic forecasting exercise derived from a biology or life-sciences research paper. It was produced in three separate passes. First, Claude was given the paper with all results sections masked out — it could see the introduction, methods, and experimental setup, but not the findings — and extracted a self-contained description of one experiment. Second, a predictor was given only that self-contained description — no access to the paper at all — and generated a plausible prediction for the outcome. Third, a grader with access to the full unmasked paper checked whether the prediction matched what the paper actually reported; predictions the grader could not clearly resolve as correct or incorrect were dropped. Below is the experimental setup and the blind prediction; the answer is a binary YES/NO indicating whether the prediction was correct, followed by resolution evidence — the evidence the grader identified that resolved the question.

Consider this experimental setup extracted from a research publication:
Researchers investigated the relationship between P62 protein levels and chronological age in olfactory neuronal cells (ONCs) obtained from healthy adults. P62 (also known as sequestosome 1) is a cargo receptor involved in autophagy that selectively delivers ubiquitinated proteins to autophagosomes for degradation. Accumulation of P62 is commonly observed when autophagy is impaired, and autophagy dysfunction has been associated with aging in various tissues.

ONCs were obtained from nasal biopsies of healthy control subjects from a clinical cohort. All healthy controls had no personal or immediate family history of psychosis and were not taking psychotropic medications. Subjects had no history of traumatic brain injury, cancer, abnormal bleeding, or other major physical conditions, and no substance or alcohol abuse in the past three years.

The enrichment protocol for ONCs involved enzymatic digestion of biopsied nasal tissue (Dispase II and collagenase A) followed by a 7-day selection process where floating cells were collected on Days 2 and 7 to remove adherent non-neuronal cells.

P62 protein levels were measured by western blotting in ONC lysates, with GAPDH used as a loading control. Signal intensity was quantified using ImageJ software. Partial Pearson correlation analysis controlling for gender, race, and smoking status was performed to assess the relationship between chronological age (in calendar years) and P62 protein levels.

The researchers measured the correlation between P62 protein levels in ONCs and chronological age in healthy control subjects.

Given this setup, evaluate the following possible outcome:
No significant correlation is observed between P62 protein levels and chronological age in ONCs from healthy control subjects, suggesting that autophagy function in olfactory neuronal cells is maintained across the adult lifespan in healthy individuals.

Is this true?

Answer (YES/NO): NO